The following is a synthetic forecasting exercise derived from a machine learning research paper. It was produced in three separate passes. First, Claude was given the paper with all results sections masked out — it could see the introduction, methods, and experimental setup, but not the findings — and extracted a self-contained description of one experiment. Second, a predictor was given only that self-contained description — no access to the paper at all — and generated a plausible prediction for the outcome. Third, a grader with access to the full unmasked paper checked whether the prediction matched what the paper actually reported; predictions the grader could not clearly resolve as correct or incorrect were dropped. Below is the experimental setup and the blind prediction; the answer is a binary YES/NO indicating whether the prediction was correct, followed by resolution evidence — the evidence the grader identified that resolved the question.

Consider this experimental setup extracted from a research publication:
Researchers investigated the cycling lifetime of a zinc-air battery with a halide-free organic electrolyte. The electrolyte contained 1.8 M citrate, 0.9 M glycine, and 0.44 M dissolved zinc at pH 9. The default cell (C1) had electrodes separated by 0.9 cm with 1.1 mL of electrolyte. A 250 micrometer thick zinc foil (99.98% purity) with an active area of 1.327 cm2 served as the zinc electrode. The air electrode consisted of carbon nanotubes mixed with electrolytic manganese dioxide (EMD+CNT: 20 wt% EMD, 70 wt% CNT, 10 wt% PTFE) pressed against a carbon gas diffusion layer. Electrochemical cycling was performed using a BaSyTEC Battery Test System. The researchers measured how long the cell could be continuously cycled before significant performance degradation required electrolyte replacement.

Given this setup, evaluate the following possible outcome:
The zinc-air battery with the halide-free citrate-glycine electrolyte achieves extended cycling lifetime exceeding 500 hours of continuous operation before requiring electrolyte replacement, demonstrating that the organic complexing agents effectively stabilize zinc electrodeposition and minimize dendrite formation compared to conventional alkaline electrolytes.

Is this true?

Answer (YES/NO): NO